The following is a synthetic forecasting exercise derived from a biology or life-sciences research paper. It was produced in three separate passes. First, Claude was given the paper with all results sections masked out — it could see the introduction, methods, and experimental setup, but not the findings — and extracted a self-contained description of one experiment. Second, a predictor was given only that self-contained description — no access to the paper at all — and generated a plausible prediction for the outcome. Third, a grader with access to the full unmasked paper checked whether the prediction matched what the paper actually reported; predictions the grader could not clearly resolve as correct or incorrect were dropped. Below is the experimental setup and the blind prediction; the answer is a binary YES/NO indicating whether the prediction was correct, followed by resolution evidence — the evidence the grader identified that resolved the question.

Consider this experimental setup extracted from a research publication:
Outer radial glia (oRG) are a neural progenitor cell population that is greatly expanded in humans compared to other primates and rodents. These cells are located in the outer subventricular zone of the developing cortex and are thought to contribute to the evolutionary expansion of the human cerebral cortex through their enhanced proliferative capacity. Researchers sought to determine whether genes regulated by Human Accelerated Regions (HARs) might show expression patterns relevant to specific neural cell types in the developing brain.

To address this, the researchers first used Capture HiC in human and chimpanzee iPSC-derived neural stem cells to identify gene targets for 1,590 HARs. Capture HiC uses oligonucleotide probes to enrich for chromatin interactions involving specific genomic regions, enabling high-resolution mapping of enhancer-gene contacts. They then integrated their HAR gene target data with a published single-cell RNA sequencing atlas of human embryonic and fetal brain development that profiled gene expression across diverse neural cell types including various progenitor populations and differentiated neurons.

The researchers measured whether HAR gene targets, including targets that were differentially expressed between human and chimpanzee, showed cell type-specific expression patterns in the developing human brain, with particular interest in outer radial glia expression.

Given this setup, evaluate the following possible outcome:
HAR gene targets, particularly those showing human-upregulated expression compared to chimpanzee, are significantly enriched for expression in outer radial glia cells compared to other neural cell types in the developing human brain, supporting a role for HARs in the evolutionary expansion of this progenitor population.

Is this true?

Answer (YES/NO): NO